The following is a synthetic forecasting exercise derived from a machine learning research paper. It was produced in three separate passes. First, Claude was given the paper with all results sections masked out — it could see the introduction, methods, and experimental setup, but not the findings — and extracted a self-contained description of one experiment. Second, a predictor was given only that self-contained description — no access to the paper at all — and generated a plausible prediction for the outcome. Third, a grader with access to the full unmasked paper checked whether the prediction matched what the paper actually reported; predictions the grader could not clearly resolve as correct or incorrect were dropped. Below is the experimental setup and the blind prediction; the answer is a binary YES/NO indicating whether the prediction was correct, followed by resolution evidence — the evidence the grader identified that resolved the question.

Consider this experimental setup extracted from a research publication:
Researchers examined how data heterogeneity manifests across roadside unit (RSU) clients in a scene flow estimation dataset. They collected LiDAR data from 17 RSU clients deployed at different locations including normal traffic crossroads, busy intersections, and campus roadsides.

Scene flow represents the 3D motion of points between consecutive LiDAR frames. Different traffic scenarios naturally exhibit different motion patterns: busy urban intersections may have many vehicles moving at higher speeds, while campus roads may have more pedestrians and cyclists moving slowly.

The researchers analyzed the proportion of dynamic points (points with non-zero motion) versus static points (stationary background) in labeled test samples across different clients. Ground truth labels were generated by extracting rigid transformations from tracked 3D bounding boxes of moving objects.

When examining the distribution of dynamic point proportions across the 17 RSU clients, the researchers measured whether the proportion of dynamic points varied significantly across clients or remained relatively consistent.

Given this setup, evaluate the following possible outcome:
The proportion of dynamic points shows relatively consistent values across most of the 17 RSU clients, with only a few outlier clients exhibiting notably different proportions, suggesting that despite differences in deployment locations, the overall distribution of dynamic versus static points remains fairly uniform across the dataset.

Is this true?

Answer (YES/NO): NO